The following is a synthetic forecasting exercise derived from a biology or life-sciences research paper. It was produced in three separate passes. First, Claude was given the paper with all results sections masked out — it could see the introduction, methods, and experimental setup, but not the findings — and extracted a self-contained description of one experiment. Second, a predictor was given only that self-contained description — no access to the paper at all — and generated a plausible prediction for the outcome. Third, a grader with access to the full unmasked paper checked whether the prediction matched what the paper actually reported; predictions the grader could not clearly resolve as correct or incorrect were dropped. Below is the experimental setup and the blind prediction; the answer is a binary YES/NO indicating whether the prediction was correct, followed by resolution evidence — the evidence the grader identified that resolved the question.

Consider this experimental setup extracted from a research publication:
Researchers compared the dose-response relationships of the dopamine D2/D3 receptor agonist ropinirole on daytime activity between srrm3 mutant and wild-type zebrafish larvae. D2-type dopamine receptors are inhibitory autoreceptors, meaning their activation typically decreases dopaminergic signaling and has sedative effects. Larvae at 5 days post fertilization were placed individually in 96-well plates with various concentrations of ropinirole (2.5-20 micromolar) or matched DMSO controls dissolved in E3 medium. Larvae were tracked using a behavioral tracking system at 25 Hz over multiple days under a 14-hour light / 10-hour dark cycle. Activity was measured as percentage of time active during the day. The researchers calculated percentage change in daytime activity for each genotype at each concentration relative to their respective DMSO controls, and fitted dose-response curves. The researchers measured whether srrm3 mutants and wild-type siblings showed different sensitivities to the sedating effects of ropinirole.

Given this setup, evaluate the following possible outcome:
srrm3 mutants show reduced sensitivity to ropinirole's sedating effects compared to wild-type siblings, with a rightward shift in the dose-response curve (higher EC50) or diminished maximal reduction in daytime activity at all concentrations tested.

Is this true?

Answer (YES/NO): YES